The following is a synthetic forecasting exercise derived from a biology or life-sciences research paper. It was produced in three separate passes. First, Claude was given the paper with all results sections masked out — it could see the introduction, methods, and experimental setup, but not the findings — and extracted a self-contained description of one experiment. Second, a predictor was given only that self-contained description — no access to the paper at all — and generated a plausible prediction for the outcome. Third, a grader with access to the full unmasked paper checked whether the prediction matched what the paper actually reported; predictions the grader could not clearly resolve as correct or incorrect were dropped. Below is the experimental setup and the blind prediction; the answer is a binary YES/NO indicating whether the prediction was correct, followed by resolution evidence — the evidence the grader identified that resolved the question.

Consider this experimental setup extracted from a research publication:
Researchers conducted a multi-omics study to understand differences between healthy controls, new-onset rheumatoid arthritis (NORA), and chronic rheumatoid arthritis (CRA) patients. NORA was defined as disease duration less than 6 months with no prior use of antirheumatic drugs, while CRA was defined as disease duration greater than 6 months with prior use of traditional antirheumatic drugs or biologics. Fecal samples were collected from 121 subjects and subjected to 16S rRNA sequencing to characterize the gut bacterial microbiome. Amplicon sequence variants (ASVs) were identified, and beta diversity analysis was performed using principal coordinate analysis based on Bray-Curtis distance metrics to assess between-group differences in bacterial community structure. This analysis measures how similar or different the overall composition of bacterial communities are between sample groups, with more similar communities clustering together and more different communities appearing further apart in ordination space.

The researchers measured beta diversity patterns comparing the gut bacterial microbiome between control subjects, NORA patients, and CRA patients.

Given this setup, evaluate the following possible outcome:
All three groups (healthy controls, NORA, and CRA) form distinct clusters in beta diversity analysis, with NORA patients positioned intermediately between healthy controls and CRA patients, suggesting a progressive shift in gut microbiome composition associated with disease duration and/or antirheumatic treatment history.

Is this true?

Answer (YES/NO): NO